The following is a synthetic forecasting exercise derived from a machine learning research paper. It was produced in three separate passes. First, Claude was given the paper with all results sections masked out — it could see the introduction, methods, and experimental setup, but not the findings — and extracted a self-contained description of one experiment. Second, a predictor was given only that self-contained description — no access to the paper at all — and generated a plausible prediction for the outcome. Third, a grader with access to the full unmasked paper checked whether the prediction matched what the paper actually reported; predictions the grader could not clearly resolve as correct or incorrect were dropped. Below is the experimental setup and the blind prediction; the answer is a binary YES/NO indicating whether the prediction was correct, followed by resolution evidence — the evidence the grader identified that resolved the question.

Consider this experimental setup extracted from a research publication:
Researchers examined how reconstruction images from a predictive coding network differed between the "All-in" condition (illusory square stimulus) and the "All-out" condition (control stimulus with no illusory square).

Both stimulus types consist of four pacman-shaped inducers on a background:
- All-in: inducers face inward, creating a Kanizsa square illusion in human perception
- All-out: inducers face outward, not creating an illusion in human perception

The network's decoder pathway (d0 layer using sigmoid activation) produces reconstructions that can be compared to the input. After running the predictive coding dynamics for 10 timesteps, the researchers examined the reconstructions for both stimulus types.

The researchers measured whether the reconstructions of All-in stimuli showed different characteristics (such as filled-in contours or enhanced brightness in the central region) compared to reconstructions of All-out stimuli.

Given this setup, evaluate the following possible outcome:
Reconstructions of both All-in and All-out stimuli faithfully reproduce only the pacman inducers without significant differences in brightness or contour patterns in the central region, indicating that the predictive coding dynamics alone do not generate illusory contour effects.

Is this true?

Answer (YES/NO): NO